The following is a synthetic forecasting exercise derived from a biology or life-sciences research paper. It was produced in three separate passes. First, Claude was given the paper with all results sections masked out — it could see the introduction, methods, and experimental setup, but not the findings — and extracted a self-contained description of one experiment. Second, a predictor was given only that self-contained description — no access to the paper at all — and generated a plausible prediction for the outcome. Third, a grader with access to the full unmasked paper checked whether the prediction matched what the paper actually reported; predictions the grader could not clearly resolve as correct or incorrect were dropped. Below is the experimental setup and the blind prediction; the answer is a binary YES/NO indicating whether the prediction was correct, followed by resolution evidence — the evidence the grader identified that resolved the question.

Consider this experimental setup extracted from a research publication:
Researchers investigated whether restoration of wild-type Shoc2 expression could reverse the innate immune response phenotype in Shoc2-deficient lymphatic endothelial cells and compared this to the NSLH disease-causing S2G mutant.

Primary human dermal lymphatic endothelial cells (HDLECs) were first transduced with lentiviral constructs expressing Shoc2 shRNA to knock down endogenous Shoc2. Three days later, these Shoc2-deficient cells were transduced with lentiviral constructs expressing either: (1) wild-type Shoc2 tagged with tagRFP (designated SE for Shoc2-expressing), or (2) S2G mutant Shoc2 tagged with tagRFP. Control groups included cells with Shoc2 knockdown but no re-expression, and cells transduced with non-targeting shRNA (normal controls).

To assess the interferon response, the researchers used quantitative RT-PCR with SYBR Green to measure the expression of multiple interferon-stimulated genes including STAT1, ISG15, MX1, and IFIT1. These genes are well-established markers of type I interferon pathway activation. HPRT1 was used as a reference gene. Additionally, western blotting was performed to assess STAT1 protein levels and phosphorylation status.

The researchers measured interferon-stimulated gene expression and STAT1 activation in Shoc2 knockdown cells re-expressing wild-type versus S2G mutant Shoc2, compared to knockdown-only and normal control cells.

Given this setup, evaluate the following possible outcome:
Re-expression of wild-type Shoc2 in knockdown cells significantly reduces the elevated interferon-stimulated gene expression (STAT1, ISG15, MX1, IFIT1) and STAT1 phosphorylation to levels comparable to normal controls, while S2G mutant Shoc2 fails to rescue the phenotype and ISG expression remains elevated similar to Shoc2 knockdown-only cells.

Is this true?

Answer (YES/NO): YES